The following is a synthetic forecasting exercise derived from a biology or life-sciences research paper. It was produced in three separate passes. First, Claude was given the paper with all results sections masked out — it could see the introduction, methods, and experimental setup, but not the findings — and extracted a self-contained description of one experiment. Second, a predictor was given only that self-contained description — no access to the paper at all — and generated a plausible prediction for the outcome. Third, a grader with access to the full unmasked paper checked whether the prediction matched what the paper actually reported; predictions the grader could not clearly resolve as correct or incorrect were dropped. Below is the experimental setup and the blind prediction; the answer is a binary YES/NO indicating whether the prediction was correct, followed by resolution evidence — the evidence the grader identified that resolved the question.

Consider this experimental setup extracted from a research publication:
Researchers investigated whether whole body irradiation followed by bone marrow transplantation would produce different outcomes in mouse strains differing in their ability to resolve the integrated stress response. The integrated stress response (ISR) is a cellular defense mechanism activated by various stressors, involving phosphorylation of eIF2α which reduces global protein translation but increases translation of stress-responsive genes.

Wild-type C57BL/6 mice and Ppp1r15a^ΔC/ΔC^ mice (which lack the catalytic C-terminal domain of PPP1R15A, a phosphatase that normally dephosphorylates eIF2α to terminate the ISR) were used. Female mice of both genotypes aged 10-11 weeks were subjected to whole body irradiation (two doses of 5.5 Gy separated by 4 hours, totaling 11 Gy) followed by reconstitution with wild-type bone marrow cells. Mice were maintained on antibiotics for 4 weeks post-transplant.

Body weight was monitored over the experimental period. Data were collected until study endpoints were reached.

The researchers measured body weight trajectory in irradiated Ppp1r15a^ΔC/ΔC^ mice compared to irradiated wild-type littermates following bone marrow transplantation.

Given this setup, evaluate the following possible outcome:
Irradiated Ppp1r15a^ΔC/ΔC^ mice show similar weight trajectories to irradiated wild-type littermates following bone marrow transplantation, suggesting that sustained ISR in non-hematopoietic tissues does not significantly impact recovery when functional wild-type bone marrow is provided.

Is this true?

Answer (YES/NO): NO